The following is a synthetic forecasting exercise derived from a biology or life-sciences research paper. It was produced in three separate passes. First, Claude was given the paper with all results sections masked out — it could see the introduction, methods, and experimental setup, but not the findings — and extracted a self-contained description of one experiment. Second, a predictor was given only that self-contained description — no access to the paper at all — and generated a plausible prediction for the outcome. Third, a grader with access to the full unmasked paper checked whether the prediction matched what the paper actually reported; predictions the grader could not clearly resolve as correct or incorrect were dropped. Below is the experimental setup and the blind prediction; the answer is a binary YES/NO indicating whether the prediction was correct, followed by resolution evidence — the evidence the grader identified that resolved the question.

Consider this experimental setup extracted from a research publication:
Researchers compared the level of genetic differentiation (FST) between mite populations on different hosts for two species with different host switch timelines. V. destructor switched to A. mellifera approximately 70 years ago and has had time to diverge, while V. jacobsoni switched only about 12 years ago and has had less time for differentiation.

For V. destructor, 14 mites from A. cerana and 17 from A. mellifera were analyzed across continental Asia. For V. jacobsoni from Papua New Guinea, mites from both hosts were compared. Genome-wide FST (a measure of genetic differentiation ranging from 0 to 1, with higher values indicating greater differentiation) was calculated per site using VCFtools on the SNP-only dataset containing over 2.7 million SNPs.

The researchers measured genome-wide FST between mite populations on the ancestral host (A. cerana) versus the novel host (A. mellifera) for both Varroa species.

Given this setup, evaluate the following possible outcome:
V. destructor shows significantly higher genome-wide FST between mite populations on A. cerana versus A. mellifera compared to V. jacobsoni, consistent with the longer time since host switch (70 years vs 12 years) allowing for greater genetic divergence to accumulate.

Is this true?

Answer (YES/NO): NO